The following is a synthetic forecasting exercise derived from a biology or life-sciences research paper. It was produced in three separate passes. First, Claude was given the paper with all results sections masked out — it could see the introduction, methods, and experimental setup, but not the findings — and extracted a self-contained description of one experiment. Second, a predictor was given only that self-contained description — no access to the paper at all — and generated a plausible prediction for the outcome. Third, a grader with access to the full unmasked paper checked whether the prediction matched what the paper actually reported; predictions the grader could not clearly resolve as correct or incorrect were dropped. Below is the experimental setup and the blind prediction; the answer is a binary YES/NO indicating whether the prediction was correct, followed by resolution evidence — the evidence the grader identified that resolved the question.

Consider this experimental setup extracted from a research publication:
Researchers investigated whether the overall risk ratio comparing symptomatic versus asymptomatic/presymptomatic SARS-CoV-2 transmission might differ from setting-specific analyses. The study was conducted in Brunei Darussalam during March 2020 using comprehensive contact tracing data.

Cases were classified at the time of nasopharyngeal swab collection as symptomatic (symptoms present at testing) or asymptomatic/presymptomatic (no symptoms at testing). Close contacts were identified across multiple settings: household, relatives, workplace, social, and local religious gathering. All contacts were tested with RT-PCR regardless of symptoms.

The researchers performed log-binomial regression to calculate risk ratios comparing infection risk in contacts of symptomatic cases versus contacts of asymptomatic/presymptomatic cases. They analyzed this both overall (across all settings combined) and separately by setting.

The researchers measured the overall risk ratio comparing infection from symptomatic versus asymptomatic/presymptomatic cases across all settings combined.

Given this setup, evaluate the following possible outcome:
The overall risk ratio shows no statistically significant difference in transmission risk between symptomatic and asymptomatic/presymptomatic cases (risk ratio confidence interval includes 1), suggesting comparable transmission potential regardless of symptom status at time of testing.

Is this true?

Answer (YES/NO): YES